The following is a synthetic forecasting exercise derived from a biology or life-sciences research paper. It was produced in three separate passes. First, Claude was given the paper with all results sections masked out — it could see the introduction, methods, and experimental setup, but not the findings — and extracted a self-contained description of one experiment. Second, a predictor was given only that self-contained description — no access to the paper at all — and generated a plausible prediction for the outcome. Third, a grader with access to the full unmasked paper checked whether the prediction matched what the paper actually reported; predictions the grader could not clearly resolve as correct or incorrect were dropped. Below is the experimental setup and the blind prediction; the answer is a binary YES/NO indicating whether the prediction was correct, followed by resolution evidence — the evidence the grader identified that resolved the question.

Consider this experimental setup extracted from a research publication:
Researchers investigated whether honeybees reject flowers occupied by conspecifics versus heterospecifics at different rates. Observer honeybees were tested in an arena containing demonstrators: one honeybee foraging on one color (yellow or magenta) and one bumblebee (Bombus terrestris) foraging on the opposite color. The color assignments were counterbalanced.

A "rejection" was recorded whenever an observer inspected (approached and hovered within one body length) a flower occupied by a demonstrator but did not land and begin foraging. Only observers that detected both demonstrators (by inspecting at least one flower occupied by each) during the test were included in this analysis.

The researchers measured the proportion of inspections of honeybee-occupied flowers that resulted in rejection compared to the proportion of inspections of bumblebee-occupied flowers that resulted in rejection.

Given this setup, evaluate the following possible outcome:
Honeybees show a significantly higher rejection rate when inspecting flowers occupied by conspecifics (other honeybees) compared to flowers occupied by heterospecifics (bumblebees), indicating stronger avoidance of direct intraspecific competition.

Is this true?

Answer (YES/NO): NO